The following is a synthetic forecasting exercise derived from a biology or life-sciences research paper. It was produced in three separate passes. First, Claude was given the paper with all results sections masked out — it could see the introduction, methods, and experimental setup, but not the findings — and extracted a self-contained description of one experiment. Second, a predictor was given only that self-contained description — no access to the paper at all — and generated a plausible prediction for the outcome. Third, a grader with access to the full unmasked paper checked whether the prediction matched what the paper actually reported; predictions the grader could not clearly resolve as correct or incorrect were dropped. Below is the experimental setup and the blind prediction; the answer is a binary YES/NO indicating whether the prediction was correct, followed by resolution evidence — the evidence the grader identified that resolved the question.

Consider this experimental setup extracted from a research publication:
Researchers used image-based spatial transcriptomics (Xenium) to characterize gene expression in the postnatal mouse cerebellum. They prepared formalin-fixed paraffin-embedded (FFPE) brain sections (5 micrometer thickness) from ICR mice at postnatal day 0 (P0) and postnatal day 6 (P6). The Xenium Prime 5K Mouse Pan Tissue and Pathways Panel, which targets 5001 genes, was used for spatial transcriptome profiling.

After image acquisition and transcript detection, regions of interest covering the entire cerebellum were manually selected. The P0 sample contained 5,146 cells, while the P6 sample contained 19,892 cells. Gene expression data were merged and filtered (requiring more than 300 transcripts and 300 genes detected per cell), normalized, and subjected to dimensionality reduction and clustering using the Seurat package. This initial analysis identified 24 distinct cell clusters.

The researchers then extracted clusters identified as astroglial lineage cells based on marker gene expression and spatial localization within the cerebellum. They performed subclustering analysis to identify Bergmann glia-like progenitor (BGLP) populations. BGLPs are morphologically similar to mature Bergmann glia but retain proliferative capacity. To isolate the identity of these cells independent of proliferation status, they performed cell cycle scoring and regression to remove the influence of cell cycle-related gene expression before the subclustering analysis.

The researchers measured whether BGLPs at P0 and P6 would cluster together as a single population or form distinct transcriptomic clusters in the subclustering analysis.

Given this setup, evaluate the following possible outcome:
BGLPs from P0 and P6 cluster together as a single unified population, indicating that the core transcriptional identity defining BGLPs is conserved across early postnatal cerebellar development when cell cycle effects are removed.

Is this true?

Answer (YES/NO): NO